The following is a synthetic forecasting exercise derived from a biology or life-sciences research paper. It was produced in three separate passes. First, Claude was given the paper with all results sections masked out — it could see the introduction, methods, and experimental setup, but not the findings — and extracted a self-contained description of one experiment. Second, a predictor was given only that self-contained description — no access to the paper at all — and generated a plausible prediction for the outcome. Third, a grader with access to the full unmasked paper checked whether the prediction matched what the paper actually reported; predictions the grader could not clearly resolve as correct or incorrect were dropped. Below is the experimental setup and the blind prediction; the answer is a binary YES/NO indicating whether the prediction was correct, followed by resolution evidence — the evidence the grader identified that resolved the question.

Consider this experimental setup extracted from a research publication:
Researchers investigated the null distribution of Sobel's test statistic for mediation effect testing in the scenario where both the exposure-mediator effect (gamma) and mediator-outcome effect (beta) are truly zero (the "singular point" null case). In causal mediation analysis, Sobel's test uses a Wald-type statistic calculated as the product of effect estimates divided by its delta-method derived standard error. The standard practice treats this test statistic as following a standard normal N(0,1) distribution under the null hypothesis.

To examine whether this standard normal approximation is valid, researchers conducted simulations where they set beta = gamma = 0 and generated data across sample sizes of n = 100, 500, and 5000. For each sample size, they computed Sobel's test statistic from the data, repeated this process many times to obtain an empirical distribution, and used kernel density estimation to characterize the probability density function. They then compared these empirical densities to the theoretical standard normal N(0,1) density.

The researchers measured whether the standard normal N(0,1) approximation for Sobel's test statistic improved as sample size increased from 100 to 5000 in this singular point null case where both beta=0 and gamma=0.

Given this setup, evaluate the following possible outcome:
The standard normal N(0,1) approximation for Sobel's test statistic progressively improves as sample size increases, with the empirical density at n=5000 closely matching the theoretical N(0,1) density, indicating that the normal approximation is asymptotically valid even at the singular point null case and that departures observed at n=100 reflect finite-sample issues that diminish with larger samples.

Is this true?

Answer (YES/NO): NO